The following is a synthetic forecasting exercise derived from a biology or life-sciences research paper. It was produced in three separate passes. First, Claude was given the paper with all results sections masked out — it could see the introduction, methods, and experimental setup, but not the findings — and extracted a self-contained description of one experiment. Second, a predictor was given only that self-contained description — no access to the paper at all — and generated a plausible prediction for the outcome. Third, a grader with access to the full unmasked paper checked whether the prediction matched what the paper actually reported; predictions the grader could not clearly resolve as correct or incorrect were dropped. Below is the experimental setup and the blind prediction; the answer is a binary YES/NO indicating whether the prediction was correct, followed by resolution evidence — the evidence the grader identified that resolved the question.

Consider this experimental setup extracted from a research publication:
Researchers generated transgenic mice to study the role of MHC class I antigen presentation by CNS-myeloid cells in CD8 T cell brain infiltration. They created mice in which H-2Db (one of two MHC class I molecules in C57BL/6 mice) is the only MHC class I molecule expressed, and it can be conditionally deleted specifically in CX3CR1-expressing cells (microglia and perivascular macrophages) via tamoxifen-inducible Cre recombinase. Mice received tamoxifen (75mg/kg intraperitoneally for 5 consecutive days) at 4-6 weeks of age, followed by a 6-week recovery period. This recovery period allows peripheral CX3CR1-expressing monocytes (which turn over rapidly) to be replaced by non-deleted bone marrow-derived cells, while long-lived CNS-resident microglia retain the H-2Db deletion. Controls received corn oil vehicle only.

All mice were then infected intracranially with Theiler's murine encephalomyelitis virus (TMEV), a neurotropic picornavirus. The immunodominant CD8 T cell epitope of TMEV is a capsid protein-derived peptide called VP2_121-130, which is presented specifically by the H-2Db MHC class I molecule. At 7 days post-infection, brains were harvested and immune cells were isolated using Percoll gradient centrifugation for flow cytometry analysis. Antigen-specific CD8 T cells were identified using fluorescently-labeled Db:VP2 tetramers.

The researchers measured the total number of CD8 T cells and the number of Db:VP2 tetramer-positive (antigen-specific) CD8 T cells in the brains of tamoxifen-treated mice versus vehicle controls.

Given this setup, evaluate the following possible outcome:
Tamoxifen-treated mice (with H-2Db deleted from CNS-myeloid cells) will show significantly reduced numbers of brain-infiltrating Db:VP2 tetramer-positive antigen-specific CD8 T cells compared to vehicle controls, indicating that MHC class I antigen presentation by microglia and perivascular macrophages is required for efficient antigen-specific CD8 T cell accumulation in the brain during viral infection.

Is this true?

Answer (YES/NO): YES